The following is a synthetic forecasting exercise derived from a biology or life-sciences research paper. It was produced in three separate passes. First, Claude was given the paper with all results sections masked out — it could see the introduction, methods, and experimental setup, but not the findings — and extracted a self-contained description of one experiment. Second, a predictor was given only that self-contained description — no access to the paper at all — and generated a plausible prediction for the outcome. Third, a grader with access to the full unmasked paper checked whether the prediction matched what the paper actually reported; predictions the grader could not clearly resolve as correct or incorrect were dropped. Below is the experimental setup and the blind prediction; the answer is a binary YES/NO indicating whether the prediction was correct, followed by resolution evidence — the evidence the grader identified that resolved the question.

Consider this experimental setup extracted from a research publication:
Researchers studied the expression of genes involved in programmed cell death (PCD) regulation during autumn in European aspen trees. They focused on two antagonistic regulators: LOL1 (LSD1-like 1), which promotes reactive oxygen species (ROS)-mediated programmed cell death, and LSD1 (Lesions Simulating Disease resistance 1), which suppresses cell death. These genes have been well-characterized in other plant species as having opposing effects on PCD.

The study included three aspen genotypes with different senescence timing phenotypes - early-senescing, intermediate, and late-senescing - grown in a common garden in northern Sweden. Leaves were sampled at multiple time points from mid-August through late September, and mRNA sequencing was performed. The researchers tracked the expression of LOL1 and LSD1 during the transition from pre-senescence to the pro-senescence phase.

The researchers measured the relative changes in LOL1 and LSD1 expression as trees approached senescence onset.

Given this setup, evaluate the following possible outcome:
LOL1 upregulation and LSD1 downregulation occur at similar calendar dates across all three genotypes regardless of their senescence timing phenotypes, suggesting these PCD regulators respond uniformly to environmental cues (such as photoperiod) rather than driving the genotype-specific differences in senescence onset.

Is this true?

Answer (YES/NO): NO